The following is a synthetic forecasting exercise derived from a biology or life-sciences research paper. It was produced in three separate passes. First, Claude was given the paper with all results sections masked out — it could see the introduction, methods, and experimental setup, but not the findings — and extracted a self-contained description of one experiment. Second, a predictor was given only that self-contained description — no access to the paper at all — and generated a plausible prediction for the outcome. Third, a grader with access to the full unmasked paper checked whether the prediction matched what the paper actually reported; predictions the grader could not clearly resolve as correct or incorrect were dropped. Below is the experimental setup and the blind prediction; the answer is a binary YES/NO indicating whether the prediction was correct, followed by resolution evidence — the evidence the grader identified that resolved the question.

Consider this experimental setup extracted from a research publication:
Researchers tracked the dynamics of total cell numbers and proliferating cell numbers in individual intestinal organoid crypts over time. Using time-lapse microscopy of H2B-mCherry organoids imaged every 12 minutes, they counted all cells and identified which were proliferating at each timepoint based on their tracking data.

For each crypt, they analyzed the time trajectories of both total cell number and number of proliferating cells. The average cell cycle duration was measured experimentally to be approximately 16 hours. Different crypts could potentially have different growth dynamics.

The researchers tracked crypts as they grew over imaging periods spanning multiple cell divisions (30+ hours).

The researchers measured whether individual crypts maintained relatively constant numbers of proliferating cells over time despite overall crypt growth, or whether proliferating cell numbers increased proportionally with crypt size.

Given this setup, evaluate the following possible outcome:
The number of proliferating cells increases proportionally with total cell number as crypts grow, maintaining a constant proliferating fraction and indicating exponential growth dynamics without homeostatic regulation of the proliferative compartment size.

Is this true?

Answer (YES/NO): NO